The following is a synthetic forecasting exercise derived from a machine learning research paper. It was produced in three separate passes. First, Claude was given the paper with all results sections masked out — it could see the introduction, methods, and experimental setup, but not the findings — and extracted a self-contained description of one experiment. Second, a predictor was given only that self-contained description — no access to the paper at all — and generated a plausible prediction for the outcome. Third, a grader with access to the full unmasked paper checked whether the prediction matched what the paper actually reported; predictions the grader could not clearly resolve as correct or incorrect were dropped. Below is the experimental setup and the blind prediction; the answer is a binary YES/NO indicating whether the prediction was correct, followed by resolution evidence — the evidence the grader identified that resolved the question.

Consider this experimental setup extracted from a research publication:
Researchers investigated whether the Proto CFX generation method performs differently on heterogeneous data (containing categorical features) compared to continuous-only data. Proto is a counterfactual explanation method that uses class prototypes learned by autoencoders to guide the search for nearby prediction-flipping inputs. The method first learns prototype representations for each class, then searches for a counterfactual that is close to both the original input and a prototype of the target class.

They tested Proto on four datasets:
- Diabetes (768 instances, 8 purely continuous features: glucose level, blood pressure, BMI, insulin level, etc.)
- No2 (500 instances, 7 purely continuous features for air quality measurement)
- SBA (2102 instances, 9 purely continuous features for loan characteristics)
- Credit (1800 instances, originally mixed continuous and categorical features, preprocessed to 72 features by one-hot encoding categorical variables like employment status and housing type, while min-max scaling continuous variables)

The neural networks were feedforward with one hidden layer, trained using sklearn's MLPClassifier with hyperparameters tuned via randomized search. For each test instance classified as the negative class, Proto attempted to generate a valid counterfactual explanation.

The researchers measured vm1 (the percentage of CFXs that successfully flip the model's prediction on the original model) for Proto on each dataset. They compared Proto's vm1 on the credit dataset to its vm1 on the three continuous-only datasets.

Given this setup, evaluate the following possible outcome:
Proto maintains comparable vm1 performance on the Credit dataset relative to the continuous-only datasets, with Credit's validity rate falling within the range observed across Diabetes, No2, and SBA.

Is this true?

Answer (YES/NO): NO